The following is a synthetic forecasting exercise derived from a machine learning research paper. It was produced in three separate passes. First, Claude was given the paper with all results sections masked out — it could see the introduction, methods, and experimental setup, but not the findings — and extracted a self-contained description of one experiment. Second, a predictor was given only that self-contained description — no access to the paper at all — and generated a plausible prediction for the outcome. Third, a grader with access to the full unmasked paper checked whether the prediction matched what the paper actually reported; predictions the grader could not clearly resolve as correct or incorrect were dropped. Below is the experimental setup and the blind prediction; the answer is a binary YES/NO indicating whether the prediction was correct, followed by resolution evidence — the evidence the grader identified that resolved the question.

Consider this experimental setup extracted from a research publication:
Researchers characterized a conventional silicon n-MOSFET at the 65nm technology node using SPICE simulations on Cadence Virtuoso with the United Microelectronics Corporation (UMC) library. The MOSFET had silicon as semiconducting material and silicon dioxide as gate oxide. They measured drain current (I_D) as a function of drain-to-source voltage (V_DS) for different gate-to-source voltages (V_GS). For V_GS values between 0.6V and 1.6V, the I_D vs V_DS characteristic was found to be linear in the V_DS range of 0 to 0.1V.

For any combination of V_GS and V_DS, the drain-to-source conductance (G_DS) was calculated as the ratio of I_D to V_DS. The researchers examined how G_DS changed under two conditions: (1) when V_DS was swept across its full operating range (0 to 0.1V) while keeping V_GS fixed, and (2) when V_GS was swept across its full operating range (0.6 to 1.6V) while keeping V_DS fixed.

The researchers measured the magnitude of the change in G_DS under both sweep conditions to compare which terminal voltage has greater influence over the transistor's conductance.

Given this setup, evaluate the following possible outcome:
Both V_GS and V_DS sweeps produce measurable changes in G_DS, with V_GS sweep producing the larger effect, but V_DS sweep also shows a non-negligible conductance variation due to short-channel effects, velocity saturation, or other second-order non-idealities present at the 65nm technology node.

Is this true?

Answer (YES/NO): NO